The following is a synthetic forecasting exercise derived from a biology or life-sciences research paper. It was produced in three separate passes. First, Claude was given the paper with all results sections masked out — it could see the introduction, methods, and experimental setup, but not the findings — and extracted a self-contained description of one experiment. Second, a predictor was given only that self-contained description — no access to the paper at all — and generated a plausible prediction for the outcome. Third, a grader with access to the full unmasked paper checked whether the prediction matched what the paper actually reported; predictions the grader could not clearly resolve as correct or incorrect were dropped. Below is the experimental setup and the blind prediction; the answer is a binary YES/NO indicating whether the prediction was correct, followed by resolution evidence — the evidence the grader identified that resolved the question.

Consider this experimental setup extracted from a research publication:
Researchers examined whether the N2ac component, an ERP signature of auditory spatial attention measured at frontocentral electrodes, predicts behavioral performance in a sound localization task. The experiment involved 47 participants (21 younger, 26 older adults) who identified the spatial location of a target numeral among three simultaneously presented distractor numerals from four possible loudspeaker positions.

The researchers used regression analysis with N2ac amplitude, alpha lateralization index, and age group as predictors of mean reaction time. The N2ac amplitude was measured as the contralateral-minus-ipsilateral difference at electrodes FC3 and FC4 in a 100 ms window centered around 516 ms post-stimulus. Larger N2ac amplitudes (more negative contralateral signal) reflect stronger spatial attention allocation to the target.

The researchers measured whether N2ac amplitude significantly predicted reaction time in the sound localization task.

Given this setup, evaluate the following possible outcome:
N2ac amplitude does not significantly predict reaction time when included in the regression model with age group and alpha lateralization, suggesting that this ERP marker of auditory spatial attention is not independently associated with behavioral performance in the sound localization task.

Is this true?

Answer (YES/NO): NO